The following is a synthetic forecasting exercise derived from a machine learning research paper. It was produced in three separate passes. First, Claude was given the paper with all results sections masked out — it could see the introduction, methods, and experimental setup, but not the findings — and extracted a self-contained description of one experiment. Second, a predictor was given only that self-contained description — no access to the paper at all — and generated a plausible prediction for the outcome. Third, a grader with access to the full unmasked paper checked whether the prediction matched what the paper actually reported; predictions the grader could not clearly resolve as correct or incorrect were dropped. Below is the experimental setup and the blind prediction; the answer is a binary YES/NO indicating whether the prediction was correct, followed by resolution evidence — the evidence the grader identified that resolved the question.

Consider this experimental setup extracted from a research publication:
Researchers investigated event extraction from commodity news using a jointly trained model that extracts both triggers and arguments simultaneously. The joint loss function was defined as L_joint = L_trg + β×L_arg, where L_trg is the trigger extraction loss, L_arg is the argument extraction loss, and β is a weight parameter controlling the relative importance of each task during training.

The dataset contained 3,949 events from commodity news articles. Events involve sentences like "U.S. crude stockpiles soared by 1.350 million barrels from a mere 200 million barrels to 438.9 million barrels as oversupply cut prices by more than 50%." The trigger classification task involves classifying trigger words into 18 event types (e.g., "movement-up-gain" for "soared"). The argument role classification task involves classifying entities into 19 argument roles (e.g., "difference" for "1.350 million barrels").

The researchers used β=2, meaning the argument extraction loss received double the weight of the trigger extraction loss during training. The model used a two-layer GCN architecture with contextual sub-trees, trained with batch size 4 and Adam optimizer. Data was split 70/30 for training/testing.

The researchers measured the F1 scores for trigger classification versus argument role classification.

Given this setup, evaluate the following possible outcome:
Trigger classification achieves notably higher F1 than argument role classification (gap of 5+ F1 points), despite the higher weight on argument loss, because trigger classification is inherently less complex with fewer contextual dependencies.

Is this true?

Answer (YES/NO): NO